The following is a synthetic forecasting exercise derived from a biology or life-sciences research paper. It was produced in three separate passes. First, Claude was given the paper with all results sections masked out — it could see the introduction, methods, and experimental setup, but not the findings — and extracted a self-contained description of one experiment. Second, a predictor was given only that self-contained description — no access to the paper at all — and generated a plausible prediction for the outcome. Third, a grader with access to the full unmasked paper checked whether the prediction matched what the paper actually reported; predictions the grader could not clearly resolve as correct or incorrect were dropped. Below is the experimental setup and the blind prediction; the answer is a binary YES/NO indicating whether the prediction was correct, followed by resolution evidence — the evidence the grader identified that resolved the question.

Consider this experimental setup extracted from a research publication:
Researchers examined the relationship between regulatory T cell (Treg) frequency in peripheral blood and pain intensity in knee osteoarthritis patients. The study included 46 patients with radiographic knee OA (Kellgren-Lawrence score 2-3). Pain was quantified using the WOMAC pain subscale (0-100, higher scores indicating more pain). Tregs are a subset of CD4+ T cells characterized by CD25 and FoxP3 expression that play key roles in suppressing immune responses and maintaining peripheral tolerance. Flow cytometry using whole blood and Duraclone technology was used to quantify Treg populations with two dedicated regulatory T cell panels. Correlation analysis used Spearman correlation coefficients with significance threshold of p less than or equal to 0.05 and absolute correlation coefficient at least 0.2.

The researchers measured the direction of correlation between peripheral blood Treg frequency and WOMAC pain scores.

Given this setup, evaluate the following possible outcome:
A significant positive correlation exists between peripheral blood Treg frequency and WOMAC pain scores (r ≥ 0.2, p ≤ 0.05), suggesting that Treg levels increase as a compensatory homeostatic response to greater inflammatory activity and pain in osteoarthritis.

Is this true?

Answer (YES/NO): NO